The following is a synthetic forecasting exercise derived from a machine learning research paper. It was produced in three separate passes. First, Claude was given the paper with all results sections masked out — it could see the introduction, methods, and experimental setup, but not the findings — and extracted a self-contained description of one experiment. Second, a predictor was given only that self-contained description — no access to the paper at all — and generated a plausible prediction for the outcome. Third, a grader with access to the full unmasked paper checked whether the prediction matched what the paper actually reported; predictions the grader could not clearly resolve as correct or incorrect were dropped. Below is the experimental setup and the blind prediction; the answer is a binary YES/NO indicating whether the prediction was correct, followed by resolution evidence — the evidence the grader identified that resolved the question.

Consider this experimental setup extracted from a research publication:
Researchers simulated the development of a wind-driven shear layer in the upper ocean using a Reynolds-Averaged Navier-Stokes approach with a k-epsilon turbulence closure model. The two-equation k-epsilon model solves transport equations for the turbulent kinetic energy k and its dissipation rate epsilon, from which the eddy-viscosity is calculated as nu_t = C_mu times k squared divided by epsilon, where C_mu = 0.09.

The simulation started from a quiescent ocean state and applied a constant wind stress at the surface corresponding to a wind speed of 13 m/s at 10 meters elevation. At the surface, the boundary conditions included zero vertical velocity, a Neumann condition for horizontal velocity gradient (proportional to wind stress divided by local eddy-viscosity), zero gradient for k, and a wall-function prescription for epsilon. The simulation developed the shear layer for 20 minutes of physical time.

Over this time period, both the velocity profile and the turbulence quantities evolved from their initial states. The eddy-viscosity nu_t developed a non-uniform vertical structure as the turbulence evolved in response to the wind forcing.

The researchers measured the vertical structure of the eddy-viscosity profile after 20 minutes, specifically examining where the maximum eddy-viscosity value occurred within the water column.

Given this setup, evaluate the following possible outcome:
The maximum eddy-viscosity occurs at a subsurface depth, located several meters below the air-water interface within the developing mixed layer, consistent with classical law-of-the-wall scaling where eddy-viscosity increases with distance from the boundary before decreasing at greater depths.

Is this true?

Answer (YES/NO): YES